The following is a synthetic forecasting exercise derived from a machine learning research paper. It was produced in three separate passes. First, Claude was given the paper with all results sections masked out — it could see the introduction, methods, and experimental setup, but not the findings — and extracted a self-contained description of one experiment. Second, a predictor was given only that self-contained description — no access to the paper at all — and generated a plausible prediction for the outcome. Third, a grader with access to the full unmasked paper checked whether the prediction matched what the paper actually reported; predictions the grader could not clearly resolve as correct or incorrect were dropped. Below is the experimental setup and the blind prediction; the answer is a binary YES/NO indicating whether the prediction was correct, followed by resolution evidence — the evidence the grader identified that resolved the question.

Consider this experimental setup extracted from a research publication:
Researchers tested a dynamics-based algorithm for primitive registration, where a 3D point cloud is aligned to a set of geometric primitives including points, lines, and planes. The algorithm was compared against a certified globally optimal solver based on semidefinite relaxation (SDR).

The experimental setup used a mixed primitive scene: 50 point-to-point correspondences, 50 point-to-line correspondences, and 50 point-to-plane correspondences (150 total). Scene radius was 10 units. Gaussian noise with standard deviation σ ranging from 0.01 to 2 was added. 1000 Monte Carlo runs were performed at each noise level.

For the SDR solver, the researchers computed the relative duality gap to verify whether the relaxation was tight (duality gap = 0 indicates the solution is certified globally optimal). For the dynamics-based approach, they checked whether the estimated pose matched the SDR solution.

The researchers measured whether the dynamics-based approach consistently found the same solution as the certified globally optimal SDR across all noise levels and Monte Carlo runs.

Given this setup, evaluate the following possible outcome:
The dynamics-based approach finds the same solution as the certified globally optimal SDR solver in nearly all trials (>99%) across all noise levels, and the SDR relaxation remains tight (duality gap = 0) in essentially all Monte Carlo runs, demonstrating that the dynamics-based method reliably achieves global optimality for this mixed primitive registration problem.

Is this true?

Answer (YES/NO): YES